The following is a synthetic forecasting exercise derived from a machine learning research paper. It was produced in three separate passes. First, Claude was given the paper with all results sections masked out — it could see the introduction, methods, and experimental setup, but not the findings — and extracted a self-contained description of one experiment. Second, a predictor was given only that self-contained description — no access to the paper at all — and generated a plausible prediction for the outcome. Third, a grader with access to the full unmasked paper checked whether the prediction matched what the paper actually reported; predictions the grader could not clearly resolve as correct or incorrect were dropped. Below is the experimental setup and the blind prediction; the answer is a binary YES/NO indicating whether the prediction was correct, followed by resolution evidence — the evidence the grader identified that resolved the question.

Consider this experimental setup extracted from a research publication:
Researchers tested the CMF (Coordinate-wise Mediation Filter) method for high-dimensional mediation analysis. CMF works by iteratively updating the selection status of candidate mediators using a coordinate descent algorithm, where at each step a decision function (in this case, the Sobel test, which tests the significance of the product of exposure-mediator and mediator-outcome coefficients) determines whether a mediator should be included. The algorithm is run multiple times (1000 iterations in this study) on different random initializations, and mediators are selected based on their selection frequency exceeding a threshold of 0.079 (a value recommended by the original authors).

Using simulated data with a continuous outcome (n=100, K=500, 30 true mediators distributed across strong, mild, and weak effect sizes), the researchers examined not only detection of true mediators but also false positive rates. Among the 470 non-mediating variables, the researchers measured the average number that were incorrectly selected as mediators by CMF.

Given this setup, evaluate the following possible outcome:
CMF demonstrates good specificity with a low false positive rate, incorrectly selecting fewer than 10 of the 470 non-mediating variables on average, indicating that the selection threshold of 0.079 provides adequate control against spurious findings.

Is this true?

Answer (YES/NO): YES